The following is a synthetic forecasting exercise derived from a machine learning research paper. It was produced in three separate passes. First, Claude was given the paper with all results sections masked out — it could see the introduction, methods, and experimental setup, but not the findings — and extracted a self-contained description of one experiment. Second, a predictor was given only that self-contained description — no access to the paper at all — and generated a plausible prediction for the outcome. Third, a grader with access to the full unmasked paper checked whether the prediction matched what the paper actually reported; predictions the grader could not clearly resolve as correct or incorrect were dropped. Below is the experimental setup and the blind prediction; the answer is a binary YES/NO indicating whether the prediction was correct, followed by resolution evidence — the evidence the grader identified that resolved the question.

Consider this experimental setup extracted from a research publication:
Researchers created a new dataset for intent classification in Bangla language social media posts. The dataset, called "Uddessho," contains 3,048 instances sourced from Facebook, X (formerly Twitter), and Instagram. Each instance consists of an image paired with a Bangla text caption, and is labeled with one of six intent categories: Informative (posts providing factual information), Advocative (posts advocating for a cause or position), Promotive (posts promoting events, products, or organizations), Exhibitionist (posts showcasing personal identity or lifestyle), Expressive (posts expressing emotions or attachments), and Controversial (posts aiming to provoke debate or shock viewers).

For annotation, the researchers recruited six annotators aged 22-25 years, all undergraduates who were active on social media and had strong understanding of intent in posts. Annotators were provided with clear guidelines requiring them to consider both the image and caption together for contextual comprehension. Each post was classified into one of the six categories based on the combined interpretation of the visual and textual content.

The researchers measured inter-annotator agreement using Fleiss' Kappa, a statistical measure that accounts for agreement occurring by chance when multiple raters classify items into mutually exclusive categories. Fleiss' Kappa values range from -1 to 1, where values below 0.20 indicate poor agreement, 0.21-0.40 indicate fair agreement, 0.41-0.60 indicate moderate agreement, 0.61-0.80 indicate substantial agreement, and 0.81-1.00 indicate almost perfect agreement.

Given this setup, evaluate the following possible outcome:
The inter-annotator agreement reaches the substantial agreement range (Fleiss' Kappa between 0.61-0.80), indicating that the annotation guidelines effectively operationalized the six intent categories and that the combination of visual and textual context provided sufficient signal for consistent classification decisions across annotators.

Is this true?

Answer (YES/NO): NO